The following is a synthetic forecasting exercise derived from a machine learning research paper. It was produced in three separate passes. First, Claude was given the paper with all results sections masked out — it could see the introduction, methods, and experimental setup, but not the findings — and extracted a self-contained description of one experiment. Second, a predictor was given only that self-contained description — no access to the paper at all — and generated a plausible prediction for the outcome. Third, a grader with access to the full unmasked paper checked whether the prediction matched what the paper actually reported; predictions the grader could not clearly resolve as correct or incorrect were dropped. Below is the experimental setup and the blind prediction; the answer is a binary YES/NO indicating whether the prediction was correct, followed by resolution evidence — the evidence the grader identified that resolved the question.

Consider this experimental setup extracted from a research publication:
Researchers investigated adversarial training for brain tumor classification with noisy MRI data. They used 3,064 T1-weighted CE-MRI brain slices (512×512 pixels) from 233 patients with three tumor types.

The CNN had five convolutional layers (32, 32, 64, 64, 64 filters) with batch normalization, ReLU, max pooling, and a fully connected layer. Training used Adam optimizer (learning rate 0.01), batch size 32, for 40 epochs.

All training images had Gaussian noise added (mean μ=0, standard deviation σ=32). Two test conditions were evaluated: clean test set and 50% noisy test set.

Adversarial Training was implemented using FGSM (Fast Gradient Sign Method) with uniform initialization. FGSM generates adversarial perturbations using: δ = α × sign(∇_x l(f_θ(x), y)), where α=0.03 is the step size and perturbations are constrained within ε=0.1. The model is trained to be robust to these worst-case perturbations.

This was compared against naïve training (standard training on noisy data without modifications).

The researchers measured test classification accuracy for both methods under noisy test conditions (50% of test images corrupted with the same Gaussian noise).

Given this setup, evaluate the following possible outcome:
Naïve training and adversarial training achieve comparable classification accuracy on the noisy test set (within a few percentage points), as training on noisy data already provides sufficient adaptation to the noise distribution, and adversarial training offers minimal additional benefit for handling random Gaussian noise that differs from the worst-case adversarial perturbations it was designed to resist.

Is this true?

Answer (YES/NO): YES